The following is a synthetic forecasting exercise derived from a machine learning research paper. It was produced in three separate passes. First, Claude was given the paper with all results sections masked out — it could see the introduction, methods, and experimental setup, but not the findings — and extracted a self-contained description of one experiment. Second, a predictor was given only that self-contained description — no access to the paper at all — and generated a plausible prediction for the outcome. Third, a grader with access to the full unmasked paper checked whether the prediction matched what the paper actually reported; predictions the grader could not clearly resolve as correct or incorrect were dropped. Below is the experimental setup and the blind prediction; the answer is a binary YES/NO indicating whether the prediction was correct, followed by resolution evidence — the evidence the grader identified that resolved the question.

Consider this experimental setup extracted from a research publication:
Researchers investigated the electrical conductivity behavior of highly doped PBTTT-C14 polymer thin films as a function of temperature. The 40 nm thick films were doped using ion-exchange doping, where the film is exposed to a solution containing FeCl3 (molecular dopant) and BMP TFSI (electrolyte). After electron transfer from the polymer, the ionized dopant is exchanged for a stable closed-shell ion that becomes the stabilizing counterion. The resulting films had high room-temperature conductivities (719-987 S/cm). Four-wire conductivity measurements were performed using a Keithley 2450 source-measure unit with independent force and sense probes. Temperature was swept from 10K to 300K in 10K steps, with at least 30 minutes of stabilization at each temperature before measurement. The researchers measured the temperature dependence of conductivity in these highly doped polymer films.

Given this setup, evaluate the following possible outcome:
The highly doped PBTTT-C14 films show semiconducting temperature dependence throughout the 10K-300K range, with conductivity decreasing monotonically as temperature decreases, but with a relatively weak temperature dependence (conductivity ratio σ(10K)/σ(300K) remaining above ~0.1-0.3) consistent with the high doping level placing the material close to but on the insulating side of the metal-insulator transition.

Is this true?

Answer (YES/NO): NO